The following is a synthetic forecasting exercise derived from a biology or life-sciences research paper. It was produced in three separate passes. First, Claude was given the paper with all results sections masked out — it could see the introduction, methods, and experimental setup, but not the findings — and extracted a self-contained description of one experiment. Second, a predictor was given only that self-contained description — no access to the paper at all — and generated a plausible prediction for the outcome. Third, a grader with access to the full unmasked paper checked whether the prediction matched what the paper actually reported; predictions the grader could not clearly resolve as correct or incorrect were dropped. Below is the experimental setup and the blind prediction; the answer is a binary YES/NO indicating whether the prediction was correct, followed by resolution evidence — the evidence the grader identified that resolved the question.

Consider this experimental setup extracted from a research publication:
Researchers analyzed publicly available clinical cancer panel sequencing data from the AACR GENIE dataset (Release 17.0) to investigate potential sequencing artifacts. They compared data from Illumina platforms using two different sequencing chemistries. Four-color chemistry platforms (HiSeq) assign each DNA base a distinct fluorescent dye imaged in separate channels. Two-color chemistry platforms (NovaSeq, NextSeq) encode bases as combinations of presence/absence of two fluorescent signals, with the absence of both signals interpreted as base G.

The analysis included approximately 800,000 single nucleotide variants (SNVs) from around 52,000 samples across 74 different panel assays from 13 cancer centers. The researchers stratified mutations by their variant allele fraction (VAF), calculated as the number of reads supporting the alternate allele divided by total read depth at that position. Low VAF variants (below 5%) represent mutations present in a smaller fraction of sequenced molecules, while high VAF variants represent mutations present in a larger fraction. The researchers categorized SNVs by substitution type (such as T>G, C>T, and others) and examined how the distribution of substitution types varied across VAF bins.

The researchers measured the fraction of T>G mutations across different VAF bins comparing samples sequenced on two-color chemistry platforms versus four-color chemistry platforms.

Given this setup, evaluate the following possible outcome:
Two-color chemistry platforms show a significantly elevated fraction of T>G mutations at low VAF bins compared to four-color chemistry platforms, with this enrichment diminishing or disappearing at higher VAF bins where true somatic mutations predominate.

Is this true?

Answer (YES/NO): YES